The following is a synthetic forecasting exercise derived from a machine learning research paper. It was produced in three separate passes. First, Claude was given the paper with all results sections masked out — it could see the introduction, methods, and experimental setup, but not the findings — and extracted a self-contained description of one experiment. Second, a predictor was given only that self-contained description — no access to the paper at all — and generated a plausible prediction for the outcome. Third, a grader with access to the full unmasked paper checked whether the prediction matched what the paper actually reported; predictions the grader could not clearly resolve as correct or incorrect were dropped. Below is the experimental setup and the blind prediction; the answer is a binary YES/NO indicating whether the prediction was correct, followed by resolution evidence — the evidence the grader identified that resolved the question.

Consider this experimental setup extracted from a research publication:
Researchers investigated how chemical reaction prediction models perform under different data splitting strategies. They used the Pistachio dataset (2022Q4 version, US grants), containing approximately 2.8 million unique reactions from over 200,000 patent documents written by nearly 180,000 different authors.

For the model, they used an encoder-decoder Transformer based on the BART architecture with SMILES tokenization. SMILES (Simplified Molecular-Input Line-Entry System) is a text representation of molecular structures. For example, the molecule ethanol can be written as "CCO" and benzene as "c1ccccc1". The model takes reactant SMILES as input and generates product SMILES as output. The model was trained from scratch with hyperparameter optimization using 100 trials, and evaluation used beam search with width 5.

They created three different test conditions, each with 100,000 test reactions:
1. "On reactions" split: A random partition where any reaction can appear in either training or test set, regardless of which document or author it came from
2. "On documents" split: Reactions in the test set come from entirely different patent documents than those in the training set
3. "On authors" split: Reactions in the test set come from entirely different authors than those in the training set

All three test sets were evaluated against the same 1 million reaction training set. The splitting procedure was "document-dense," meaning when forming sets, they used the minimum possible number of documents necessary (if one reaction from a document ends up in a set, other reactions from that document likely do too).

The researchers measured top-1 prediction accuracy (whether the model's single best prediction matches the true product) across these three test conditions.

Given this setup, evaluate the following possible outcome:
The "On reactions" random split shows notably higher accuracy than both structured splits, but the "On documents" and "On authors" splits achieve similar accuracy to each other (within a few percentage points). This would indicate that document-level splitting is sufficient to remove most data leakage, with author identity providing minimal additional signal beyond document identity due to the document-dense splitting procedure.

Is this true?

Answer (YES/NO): NO